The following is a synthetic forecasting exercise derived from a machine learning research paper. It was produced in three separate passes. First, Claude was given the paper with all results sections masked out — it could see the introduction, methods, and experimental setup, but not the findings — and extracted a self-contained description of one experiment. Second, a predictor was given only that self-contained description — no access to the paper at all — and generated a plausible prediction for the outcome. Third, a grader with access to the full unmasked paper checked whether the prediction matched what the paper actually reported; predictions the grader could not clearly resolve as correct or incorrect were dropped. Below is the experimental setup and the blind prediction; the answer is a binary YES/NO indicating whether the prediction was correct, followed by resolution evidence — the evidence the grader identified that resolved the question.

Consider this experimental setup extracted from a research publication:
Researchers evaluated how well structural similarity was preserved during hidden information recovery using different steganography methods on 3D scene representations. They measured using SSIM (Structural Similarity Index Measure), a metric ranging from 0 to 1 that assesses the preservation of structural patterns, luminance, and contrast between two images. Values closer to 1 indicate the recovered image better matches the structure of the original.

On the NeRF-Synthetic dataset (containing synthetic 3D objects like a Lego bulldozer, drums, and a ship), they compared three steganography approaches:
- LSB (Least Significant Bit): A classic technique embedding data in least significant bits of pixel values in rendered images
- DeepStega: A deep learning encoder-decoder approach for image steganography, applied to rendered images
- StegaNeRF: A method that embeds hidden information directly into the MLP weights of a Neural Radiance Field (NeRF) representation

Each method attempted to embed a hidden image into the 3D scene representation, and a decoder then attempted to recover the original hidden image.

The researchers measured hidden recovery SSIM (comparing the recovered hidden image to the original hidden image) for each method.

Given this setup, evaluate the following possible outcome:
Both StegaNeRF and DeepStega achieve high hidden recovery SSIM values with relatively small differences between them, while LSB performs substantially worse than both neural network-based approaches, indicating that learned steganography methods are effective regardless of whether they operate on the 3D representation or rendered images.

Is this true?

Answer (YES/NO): NO